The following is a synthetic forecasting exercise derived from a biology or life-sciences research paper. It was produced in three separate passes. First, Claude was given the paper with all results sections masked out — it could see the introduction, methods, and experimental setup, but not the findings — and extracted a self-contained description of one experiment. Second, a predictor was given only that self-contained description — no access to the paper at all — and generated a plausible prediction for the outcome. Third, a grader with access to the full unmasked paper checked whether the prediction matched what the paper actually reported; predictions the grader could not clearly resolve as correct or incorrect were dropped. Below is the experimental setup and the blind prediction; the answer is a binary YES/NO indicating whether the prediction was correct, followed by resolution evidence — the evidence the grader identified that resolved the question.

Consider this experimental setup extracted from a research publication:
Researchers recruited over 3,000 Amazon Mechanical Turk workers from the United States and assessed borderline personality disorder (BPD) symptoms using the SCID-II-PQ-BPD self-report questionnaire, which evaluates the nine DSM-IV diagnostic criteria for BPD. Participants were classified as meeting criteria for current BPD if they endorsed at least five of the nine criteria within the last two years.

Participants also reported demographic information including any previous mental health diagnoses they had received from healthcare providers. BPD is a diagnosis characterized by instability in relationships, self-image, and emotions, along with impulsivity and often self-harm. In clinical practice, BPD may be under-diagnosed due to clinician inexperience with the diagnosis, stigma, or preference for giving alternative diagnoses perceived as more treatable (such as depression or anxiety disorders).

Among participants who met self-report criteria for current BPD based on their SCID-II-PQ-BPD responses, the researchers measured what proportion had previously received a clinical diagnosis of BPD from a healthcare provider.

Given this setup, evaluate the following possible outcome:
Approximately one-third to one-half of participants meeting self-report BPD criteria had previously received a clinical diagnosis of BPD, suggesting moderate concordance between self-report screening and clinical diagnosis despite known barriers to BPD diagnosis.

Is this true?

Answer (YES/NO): NO